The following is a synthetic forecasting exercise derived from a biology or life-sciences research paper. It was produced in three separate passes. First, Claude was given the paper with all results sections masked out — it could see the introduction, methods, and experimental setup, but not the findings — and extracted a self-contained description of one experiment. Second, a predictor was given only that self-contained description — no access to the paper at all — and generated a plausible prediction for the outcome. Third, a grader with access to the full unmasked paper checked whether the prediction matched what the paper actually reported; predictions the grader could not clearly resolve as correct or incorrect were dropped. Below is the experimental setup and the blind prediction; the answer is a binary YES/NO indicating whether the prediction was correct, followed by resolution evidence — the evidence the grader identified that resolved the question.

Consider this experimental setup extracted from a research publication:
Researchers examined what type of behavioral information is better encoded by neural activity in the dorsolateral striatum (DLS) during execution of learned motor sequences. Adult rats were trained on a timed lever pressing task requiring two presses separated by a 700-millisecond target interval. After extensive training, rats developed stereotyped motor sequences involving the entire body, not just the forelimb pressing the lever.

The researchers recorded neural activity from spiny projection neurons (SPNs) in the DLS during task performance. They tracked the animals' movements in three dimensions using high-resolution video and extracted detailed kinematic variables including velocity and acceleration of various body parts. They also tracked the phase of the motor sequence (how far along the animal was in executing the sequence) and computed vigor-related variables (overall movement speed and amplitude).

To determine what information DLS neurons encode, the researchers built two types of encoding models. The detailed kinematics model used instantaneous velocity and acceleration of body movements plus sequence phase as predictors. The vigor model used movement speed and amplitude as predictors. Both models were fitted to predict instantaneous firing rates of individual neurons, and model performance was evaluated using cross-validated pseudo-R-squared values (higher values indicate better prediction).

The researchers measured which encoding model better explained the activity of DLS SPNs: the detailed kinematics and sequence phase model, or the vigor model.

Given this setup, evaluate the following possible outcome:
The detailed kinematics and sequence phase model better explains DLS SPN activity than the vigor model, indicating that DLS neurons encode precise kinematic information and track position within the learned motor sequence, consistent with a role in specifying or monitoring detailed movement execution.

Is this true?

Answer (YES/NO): YES